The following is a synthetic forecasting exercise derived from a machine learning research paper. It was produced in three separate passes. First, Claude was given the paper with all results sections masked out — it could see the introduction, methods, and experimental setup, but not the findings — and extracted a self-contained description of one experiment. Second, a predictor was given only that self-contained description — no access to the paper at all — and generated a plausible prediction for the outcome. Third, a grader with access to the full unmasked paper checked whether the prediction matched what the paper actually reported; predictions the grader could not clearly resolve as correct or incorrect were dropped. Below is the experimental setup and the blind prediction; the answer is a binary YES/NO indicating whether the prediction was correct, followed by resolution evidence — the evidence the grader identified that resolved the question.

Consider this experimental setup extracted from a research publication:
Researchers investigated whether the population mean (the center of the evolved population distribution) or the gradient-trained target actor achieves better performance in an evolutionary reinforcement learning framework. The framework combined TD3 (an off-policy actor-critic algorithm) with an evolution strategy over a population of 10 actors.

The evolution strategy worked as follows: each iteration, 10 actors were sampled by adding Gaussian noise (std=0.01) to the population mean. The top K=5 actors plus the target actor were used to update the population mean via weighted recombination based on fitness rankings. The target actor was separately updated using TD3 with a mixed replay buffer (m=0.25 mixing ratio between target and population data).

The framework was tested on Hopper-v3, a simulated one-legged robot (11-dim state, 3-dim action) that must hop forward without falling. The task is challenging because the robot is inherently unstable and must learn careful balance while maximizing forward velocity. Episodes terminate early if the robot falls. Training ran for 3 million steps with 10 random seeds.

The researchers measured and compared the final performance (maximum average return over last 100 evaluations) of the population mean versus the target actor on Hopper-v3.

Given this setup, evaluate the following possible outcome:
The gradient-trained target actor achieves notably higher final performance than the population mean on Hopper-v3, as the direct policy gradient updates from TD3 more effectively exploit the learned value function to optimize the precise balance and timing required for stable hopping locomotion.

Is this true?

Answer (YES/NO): NO